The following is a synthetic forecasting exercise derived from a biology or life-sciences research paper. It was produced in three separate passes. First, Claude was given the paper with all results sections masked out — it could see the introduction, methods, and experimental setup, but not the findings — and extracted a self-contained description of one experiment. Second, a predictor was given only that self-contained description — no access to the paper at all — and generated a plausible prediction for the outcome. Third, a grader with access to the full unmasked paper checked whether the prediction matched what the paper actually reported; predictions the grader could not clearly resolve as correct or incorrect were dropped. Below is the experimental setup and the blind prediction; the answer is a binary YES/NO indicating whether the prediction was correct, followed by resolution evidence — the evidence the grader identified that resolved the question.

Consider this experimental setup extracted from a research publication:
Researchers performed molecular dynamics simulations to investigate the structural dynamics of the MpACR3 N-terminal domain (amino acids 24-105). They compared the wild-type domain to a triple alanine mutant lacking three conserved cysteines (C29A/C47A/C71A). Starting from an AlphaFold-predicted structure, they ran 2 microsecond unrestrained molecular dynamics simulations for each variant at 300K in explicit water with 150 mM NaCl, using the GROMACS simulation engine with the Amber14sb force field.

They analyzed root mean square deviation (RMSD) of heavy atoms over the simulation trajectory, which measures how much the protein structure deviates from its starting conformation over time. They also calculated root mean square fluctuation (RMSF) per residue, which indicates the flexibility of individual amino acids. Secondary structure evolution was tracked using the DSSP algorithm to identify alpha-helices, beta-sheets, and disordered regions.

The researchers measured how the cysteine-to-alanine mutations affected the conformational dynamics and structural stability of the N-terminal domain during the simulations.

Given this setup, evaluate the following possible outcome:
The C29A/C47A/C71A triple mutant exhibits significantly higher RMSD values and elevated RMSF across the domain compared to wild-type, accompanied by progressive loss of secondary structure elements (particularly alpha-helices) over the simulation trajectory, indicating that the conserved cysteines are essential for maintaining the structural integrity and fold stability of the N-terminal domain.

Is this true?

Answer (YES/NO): NO